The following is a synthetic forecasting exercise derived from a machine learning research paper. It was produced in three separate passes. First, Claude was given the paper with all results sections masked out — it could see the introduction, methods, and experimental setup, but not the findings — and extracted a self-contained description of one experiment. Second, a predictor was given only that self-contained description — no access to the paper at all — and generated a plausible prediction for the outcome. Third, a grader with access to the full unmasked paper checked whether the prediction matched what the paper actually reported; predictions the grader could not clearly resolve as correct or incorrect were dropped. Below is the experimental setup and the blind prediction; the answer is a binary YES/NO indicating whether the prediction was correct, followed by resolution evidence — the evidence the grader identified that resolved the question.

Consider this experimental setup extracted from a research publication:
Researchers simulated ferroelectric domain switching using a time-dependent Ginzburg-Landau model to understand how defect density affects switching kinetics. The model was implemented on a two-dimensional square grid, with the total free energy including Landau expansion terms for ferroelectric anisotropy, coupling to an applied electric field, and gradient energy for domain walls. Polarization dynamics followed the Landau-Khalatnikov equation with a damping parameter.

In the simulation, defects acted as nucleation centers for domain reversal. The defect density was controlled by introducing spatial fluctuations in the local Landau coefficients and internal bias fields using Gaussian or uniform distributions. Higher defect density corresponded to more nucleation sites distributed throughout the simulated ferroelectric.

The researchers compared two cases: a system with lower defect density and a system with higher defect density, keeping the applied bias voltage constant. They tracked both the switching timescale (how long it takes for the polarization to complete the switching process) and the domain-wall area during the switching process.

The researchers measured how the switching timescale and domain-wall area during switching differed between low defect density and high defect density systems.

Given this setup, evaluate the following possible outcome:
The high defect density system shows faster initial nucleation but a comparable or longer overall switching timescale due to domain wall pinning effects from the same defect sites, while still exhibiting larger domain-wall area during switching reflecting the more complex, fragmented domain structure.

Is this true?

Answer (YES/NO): NO